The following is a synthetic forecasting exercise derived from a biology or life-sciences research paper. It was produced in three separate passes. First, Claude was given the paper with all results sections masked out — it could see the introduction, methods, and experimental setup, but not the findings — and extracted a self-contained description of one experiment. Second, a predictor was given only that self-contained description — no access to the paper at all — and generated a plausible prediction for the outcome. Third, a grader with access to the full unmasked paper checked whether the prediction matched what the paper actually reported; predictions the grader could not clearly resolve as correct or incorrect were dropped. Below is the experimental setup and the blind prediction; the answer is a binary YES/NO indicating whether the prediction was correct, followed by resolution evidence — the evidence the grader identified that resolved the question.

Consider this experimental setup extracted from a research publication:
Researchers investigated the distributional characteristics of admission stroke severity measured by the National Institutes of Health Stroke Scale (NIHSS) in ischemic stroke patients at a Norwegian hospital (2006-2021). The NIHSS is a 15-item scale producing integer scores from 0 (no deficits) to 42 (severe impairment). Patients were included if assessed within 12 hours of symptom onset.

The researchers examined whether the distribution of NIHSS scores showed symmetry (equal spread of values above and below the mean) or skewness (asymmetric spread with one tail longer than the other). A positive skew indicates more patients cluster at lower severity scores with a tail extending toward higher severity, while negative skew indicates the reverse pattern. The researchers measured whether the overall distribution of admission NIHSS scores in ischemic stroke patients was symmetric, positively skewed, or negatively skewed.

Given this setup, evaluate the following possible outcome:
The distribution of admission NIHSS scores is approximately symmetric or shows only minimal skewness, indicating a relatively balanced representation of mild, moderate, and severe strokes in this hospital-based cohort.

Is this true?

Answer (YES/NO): NO